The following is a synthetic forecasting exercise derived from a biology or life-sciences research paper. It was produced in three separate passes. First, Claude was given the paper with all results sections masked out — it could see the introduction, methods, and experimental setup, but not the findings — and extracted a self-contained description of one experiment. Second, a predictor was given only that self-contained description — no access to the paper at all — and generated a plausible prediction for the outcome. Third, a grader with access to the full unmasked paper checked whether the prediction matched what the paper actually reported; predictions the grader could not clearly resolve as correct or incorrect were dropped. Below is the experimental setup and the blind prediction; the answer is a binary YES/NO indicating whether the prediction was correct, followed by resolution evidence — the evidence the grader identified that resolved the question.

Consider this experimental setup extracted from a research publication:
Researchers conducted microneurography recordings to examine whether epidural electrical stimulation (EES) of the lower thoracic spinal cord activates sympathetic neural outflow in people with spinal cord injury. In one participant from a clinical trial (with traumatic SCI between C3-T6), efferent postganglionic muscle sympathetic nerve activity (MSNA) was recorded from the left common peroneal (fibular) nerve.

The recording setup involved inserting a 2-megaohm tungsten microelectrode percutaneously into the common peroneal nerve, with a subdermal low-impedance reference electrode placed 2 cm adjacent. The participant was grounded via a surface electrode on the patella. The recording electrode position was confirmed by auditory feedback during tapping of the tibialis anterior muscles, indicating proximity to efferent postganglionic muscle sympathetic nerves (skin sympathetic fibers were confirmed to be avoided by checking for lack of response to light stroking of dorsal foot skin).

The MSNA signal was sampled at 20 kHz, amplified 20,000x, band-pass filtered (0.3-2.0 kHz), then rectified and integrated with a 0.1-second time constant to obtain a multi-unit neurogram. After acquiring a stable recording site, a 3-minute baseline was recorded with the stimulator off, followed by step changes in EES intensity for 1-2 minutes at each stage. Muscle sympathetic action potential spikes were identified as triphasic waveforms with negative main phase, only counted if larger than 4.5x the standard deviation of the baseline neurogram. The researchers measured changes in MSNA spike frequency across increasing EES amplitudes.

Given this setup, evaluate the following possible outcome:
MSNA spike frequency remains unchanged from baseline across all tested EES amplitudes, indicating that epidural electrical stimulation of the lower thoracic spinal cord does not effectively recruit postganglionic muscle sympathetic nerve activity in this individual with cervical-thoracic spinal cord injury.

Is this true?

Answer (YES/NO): NO